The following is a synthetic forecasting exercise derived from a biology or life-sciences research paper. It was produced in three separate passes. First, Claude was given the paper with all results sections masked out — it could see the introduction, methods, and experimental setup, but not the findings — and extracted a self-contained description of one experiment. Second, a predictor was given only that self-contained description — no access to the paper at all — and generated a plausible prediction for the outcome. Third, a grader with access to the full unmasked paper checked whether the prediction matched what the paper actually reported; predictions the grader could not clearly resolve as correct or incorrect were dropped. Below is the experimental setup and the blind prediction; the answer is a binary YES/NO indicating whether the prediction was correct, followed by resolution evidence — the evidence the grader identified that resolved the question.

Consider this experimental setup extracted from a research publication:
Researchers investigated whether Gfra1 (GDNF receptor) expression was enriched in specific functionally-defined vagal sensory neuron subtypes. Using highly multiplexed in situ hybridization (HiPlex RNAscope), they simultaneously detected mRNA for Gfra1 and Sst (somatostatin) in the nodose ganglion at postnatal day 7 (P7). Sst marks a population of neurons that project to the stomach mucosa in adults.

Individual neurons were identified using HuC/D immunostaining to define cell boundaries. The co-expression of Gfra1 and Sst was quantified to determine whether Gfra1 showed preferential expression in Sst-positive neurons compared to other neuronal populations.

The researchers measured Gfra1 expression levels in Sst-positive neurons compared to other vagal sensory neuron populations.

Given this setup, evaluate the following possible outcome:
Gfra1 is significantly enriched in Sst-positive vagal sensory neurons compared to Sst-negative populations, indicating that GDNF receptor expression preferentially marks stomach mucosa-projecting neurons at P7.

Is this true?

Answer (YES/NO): YES